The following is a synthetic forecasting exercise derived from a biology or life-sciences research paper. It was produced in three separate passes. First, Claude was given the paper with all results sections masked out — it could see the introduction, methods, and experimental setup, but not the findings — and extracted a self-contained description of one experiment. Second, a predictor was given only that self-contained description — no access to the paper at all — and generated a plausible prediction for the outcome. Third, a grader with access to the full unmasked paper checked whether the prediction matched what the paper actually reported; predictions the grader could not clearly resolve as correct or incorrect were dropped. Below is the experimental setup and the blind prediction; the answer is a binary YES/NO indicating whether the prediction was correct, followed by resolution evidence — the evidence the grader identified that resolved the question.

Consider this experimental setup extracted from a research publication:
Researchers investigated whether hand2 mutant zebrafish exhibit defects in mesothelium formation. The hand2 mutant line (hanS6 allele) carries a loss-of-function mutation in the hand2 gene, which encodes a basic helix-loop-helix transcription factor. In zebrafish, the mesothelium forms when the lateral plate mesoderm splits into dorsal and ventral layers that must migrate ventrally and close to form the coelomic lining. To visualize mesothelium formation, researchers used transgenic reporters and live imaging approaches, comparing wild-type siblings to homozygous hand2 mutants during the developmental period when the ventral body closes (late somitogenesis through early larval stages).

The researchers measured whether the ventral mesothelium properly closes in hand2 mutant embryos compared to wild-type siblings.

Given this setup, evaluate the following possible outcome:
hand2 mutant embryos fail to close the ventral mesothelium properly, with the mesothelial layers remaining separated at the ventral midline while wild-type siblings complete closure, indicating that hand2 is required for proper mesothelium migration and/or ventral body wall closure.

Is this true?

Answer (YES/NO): YES